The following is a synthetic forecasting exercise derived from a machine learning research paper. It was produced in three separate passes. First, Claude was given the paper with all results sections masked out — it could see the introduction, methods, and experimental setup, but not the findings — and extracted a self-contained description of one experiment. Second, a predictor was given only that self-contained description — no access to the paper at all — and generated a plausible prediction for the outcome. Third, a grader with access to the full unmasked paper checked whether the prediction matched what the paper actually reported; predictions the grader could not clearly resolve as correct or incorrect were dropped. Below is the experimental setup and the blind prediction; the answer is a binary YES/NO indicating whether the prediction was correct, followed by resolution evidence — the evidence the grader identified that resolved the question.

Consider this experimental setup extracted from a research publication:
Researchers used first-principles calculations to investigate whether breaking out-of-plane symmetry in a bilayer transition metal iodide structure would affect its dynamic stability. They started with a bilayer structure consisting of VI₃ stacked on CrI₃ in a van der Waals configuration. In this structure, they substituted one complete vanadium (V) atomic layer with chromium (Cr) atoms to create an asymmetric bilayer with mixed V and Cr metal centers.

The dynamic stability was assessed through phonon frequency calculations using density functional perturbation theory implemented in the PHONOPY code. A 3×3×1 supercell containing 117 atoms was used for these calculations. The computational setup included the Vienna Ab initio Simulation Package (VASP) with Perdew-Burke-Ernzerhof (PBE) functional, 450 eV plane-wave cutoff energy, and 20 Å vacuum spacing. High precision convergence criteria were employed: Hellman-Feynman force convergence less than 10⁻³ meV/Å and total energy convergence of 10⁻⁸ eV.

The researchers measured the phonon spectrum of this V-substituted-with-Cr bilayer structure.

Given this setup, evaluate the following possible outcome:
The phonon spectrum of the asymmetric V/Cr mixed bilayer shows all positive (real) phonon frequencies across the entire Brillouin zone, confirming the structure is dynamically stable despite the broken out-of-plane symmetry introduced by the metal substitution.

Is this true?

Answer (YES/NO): NO